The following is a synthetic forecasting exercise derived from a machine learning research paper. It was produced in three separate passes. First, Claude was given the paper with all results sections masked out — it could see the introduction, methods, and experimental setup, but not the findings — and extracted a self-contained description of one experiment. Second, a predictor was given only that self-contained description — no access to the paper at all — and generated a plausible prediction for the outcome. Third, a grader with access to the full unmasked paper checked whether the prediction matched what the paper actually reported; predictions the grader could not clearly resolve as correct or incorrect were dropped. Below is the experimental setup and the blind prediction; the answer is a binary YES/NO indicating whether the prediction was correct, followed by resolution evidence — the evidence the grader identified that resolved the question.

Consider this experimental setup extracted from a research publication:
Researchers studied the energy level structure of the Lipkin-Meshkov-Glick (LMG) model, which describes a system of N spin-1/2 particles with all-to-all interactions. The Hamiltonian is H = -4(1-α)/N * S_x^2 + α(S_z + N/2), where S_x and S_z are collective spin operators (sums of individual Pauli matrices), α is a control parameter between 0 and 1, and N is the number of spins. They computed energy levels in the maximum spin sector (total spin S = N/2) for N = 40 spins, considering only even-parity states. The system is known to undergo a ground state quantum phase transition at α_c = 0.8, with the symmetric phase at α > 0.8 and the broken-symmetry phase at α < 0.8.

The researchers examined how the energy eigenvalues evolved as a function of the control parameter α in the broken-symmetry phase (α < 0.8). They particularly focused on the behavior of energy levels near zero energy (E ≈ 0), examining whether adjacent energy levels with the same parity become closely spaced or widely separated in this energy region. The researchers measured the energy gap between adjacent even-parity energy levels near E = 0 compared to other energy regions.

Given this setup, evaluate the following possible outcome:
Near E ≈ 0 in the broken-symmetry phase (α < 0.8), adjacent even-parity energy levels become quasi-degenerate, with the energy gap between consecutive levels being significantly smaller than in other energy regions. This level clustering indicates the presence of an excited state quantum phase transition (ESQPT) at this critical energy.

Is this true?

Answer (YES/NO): YES